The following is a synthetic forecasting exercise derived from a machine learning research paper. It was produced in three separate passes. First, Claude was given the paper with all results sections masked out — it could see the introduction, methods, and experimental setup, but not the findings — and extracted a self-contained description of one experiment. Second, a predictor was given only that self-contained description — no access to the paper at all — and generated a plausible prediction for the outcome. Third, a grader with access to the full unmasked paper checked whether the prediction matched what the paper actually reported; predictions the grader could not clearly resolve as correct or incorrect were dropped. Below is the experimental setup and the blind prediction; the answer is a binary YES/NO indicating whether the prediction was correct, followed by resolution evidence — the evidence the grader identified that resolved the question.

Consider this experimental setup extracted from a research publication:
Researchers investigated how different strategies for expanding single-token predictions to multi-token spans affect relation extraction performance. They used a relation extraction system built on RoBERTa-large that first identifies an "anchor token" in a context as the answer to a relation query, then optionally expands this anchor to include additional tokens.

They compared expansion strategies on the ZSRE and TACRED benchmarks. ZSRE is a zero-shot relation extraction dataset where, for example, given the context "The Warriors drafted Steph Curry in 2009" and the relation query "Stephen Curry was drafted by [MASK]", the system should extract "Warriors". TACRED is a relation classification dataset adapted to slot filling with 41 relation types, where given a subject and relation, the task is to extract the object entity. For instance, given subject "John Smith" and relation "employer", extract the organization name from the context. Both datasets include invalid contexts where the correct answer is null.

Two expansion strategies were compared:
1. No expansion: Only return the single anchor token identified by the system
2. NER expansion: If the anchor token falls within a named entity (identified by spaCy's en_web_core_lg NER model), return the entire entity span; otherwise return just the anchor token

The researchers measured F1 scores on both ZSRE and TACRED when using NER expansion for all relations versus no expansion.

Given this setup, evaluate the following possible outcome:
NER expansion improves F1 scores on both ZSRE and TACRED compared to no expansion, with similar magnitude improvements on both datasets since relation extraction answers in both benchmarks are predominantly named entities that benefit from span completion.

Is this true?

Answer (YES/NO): NO